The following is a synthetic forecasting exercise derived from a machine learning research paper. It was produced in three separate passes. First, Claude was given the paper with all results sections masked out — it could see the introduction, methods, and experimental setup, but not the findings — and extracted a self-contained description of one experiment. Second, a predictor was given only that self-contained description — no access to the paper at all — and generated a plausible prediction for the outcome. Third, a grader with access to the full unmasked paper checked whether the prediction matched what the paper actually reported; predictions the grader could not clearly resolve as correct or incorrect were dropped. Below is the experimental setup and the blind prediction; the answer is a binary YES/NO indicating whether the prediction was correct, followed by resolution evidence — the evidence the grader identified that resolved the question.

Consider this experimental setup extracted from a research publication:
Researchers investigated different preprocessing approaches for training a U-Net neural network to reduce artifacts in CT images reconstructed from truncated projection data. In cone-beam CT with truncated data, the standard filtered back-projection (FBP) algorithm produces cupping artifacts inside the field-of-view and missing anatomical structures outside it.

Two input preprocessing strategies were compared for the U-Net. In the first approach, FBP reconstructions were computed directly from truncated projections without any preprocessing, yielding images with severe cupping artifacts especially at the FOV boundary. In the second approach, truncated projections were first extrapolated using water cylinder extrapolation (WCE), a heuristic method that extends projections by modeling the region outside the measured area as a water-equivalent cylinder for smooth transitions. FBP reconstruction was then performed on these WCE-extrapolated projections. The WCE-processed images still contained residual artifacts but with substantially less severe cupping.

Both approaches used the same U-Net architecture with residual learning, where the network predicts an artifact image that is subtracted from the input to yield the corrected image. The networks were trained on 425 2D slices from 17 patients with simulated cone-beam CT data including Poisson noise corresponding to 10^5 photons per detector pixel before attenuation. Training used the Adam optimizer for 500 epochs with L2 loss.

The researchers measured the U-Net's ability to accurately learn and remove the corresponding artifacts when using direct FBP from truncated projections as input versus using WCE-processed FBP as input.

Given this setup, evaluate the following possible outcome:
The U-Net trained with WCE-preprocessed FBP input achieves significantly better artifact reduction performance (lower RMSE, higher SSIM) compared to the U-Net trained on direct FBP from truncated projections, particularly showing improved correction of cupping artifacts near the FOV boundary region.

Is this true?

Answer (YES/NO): YES